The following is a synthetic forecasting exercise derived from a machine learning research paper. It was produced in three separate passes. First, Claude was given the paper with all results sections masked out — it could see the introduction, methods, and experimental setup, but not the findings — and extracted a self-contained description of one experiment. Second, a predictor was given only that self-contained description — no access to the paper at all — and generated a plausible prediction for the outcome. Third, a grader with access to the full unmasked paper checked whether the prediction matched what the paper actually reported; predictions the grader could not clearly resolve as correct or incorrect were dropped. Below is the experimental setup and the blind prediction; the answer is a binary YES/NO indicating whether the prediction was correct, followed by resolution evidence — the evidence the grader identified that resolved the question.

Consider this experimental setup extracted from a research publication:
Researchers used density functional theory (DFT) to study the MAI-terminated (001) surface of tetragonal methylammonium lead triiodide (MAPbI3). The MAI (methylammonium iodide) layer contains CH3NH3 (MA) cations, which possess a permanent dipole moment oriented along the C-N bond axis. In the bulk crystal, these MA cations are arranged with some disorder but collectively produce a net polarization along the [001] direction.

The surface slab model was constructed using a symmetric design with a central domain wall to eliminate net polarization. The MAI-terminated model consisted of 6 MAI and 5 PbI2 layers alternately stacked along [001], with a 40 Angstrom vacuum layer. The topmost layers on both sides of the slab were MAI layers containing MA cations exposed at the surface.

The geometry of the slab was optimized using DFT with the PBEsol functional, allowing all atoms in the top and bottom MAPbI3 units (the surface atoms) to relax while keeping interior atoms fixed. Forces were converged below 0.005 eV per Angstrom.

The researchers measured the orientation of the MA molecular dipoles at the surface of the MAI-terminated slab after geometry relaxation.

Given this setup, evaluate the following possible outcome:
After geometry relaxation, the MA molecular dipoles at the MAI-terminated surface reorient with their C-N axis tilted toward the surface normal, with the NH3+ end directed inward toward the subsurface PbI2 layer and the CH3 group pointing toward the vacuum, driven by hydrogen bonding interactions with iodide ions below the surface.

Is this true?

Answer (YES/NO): NO